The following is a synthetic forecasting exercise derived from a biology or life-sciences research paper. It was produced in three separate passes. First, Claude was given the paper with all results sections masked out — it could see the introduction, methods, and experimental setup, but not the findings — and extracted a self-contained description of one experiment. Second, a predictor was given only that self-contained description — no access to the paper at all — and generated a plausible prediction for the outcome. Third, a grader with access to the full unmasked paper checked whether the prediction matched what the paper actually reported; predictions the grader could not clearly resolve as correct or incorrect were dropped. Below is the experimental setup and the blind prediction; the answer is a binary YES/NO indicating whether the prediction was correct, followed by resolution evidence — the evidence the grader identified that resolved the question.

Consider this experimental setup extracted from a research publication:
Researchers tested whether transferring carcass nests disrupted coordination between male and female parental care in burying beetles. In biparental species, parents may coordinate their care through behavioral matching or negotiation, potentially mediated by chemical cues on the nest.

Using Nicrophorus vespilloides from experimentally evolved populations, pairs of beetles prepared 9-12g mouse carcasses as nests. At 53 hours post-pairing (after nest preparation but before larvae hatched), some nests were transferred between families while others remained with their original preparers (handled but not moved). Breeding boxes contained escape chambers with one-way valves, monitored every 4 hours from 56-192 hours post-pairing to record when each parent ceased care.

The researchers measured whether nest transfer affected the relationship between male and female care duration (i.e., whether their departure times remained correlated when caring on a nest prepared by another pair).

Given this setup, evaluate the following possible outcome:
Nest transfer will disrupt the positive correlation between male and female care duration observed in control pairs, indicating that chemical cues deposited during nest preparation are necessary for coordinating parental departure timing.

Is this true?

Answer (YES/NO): NO